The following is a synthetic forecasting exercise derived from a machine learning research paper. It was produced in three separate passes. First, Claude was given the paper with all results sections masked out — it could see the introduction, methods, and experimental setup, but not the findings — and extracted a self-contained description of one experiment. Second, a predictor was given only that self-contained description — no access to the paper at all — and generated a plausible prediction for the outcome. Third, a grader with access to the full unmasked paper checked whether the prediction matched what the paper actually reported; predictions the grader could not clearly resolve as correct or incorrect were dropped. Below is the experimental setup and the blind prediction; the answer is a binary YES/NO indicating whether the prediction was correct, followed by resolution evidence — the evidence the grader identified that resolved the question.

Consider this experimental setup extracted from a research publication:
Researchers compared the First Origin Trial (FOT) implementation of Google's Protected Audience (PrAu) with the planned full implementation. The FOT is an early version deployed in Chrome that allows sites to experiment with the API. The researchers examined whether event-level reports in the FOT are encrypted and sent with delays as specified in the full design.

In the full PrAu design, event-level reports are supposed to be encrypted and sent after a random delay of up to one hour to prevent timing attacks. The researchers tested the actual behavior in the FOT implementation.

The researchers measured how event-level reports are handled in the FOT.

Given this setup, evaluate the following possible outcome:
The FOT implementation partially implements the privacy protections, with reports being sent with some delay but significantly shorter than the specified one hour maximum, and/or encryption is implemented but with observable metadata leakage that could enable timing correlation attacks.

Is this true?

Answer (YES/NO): NO